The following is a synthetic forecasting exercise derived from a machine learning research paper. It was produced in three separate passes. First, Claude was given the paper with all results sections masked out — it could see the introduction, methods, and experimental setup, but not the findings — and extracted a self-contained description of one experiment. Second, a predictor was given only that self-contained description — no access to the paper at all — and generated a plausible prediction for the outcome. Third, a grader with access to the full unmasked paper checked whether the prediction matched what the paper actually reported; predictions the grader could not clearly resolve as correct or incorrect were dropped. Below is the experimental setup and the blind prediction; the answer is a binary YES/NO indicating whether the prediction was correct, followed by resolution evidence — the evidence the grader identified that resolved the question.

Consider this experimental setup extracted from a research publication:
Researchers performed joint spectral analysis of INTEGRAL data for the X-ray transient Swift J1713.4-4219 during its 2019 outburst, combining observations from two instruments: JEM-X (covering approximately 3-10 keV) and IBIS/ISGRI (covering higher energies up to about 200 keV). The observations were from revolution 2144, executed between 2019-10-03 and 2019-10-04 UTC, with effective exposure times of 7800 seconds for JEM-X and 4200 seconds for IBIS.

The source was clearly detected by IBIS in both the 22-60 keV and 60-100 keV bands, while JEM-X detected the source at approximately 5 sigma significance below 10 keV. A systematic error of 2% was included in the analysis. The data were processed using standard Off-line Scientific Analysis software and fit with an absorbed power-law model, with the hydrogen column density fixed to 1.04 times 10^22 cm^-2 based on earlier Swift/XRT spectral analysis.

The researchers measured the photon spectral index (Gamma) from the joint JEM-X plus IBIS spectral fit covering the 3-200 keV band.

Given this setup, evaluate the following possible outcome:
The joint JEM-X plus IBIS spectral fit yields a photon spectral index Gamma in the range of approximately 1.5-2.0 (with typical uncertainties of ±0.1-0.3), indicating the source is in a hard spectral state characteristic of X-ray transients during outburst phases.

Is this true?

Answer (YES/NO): YES